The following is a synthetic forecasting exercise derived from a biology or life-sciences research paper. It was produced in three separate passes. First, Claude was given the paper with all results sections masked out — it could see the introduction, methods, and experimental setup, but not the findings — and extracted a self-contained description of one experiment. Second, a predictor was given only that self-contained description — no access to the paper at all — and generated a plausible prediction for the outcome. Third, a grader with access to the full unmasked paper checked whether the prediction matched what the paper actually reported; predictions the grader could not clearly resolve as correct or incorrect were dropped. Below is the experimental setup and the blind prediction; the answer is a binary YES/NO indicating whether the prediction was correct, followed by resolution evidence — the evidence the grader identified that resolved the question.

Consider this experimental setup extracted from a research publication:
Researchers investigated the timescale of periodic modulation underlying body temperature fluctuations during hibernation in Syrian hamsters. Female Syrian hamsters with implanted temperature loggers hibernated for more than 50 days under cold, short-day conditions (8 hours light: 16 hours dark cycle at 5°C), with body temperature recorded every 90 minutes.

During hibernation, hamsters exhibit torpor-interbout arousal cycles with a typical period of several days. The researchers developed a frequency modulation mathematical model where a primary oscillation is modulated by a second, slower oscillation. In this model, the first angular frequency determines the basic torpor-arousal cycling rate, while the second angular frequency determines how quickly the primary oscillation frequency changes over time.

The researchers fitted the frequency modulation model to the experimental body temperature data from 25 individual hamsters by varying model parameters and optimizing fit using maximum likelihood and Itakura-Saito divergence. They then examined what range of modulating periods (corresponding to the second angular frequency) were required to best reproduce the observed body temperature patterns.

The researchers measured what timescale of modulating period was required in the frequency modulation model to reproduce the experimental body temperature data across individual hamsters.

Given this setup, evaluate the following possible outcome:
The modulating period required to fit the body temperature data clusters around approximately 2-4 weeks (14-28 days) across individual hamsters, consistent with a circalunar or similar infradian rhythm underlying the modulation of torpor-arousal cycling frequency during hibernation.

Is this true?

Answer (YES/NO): NO